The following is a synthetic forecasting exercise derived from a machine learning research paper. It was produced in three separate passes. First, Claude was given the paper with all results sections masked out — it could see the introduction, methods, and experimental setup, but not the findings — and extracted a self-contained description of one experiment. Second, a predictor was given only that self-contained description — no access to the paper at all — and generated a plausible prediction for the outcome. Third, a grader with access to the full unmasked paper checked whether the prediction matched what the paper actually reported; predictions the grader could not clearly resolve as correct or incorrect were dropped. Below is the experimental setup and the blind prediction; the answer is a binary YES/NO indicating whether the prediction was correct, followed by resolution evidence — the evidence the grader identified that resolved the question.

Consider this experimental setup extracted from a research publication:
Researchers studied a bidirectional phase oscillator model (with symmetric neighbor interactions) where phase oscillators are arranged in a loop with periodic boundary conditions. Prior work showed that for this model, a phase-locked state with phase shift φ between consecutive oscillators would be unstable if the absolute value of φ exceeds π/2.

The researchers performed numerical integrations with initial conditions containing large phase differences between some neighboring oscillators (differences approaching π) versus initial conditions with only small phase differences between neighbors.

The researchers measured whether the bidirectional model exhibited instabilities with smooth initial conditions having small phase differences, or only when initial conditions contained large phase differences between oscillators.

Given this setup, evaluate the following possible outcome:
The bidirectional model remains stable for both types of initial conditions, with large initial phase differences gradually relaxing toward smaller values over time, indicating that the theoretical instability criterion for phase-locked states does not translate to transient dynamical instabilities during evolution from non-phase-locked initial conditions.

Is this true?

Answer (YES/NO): NO